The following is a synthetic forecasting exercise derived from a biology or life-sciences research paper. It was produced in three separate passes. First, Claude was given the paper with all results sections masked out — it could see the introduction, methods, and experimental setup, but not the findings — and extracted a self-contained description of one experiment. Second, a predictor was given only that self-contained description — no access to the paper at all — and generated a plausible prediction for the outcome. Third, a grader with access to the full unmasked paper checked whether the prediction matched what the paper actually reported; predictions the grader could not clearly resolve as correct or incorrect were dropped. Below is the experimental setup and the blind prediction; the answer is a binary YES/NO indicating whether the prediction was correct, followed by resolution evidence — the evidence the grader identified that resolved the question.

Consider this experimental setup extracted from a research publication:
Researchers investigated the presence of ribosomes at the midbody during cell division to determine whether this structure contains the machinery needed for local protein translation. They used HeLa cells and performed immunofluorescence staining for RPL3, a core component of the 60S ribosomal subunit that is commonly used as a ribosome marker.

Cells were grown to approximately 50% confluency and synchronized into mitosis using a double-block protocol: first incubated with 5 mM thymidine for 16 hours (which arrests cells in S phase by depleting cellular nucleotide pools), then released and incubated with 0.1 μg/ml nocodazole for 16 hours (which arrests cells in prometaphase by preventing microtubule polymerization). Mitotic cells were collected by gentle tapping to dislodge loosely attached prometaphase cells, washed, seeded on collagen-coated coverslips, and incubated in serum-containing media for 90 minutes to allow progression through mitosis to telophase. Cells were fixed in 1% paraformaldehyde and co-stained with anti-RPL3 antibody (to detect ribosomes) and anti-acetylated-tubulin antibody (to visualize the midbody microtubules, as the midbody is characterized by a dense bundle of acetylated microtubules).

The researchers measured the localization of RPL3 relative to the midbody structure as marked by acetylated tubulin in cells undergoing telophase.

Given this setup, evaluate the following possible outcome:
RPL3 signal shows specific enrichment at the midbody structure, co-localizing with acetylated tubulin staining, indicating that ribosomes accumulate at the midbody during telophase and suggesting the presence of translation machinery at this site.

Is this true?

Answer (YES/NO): YES